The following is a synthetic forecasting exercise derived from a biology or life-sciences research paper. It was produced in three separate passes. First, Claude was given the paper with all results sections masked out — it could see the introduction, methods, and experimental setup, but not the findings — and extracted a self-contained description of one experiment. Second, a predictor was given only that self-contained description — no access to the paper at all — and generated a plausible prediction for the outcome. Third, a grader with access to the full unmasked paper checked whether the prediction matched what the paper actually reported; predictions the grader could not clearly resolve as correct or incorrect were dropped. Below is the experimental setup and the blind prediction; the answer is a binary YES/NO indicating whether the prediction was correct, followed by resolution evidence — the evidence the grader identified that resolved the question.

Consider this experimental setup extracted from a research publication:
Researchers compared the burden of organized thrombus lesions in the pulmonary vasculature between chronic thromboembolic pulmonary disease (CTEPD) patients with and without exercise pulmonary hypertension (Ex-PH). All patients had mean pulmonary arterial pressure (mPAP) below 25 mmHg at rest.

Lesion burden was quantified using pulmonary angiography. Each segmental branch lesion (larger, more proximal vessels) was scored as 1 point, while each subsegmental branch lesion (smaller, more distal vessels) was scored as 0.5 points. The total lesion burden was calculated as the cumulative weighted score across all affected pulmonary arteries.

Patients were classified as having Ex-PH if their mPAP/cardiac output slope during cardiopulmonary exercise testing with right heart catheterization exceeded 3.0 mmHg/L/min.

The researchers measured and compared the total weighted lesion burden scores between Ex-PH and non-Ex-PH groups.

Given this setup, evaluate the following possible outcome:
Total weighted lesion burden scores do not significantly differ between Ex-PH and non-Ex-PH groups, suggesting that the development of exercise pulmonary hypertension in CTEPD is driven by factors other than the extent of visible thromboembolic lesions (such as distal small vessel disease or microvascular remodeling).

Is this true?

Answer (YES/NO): NO